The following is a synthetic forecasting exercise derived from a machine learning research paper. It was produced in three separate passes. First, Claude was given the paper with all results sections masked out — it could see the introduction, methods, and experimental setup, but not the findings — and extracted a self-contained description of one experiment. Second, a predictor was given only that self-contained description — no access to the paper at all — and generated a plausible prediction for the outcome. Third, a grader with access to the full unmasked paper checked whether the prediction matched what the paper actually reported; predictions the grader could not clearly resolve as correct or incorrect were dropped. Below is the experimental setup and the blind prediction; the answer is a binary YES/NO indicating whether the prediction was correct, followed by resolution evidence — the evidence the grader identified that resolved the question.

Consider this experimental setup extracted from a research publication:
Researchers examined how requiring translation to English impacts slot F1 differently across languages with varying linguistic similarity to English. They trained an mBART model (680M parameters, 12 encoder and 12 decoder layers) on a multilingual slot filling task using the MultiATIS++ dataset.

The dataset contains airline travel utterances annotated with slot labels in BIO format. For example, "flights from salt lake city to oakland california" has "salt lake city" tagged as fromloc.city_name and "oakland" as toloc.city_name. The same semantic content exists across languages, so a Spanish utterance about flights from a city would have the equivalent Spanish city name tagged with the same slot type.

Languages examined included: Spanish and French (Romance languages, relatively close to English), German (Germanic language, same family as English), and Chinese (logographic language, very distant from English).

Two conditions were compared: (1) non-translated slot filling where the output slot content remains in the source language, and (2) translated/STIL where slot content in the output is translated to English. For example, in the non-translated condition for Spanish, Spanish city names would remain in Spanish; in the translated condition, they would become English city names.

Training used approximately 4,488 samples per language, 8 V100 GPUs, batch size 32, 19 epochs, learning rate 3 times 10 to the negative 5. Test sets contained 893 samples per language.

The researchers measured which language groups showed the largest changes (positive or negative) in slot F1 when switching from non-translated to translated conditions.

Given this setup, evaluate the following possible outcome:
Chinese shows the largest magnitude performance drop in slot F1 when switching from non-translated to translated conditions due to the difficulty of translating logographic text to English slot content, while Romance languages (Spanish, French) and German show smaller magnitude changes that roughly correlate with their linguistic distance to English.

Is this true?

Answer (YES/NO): NO